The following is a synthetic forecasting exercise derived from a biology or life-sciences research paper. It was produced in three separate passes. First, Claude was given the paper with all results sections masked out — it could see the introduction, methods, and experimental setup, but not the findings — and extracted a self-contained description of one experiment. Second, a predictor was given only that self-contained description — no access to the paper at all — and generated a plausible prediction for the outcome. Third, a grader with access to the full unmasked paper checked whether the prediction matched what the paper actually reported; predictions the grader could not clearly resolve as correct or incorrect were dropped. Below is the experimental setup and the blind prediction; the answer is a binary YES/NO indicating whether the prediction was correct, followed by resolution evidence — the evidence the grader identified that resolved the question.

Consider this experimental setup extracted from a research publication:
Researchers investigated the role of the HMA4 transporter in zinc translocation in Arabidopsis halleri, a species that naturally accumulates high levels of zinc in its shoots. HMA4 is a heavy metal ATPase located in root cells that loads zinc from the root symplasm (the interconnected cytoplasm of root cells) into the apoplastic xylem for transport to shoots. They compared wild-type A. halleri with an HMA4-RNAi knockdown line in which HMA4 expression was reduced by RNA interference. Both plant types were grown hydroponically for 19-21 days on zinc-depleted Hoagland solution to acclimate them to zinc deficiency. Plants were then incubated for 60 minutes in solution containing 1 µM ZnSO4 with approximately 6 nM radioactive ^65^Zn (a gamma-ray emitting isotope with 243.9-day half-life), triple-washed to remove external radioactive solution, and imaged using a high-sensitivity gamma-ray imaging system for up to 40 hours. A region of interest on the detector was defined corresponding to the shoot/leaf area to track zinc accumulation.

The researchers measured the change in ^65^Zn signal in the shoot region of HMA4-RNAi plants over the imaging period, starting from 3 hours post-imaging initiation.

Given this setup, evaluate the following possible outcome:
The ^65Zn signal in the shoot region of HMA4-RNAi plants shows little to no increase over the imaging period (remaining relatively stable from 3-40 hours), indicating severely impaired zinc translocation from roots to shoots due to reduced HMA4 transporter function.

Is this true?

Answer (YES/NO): NO